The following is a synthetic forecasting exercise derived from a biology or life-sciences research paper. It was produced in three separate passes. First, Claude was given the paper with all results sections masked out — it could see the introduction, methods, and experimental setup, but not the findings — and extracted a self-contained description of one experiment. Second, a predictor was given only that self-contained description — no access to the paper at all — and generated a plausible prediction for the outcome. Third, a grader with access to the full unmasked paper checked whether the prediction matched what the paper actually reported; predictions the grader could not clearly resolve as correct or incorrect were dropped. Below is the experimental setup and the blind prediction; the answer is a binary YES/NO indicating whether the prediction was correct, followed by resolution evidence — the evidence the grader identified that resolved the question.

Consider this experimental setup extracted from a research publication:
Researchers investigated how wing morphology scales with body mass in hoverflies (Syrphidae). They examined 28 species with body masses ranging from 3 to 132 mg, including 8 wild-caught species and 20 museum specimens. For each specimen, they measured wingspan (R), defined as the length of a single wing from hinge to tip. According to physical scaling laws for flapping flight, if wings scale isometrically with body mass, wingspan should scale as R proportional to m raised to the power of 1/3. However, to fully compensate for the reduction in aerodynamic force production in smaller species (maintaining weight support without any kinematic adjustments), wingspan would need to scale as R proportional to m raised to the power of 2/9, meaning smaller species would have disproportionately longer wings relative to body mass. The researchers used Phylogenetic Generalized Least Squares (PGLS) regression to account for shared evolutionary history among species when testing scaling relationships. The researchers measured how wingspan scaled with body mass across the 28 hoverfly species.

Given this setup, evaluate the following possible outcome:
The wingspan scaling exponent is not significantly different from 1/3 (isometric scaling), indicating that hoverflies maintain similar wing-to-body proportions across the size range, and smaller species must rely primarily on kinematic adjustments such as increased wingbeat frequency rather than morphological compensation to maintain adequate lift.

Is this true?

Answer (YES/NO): NO